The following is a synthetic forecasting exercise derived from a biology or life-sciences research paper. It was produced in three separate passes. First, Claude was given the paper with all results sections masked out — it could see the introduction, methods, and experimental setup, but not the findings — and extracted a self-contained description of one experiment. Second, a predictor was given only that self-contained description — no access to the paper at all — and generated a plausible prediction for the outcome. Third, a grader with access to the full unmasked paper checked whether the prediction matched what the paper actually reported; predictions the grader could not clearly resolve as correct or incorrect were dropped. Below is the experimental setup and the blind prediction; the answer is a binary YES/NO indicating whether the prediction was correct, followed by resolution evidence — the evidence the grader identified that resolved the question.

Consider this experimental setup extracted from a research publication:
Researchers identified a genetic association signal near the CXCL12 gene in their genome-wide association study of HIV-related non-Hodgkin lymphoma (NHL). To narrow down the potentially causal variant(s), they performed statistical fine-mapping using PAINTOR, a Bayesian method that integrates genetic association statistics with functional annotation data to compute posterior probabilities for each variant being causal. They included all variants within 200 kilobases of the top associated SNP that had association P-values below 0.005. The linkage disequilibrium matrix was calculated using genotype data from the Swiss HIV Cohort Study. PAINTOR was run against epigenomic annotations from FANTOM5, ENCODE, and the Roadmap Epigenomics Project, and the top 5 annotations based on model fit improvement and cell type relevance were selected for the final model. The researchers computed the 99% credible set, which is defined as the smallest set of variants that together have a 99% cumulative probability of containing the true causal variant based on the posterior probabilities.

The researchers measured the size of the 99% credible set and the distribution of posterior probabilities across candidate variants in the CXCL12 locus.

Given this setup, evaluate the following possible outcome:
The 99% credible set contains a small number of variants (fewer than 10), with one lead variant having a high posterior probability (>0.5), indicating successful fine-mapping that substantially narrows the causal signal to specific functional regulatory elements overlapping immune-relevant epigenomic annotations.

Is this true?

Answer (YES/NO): YES